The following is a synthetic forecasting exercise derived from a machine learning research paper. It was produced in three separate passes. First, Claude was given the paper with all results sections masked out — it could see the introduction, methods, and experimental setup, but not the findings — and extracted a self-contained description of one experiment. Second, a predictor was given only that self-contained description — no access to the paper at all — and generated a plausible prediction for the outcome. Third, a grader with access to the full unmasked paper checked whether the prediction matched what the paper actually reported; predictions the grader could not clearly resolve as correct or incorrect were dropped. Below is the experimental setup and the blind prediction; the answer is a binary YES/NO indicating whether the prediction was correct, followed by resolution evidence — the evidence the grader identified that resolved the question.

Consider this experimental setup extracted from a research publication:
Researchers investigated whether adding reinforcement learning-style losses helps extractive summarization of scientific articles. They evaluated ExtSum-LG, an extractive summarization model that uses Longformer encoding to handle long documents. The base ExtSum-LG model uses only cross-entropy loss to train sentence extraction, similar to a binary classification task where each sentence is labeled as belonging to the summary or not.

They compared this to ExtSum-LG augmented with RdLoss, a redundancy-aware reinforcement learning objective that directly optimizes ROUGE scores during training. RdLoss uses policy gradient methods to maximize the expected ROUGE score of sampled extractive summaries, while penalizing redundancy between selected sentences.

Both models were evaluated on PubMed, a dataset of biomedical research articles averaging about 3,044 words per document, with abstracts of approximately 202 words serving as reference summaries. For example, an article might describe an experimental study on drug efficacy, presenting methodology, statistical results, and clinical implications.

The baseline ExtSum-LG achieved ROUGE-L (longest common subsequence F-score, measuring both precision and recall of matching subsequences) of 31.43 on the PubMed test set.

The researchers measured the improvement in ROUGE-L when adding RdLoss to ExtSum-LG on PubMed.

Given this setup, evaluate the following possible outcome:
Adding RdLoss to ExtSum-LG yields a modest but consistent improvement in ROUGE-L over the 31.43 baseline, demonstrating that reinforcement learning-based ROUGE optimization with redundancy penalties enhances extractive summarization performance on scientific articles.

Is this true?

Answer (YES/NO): NO